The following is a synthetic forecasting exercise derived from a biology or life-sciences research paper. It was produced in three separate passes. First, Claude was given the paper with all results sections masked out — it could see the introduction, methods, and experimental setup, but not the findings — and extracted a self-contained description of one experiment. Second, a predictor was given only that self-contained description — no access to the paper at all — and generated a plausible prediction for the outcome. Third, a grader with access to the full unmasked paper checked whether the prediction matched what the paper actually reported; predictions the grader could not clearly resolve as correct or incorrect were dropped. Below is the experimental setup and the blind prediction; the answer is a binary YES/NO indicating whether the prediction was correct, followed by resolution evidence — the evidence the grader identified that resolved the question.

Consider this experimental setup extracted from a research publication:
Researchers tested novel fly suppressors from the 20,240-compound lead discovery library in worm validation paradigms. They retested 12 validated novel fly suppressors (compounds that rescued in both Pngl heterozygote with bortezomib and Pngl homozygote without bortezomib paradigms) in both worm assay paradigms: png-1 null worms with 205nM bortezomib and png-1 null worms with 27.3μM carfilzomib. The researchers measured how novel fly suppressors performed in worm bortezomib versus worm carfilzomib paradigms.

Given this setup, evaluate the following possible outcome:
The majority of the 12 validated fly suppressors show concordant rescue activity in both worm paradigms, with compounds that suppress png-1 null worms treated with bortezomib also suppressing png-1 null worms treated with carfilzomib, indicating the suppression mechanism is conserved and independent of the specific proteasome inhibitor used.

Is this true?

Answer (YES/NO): NO